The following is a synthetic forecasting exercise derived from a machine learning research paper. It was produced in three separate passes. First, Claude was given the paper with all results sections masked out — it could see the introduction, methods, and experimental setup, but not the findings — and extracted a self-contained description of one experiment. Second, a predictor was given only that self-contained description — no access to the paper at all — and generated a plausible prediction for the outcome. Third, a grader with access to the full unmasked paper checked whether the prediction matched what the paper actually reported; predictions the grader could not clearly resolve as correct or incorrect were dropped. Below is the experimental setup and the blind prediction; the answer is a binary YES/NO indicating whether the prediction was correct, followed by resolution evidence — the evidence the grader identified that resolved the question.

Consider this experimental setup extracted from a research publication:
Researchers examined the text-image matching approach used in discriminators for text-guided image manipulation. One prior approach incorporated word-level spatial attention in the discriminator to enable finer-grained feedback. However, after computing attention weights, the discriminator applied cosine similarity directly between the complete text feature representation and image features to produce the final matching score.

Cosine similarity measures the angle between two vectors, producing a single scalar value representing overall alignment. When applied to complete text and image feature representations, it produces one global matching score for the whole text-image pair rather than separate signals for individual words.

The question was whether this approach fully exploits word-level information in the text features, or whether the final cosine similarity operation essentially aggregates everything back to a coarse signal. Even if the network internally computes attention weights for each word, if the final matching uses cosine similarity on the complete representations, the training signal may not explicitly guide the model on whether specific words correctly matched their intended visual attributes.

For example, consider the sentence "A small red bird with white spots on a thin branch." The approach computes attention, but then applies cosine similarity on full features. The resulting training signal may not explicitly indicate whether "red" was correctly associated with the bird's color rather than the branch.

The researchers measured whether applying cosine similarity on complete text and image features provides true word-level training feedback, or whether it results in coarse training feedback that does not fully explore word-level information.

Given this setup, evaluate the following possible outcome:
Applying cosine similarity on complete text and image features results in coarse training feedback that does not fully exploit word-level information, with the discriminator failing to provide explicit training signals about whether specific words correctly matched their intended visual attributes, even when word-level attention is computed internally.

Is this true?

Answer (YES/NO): YES